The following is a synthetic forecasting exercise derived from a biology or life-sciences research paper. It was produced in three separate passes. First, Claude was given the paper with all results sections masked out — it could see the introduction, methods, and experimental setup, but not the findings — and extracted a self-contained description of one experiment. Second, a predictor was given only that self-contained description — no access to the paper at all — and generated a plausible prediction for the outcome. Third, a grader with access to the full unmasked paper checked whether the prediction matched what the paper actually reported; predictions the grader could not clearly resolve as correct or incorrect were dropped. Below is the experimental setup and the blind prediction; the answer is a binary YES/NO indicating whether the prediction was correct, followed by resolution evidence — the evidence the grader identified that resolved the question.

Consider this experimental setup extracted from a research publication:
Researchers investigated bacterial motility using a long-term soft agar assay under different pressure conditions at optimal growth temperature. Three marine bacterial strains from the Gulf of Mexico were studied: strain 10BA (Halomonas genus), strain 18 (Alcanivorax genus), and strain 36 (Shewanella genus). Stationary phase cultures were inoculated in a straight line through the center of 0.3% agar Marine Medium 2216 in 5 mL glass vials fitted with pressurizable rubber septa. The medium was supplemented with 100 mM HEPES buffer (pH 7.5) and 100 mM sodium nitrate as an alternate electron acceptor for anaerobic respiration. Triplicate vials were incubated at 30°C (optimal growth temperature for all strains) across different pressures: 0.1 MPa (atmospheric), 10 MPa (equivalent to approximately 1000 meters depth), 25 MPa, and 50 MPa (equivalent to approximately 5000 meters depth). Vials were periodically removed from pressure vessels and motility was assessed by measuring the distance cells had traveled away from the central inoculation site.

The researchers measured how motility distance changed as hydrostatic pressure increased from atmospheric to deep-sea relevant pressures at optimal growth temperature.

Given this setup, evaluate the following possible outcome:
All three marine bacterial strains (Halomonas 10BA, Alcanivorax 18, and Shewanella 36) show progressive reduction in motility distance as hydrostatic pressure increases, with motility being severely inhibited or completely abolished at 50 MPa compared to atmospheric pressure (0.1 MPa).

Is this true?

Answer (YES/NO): NO